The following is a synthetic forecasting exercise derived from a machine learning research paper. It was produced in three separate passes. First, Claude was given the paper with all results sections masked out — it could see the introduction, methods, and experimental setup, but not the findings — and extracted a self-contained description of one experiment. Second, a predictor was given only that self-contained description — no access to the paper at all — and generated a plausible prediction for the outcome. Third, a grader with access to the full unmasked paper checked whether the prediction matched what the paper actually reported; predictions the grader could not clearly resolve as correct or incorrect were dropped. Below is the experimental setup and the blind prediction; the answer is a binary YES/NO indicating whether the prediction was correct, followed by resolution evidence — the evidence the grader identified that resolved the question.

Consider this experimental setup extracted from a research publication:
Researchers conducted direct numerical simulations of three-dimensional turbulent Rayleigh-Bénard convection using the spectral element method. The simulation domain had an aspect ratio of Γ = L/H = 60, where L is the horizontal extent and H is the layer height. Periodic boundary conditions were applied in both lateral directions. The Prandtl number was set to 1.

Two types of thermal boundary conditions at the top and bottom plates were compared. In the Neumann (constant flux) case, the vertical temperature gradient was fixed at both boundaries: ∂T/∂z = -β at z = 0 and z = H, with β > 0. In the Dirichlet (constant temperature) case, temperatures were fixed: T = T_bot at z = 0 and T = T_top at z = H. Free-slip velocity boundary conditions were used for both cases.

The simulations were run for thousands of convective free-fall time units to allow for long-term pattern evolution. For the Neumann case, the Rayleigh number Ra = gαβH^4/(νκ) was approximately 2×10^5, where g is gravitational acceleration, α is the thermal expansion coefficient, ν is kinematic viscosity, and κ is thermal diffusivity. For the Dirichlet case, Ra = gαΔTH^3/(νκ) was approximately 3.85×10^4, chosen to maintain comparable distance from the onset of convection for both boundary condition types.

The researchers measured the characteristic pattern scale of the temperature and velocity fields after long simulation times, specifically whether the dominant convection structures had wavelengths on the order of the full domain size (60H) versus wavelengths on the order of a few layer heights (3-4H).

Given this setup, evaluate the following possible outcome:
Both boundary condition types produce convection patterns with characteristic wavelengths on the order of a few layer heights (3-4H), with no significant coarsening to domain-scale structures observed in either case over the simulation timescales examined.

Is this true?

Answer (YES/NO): NO